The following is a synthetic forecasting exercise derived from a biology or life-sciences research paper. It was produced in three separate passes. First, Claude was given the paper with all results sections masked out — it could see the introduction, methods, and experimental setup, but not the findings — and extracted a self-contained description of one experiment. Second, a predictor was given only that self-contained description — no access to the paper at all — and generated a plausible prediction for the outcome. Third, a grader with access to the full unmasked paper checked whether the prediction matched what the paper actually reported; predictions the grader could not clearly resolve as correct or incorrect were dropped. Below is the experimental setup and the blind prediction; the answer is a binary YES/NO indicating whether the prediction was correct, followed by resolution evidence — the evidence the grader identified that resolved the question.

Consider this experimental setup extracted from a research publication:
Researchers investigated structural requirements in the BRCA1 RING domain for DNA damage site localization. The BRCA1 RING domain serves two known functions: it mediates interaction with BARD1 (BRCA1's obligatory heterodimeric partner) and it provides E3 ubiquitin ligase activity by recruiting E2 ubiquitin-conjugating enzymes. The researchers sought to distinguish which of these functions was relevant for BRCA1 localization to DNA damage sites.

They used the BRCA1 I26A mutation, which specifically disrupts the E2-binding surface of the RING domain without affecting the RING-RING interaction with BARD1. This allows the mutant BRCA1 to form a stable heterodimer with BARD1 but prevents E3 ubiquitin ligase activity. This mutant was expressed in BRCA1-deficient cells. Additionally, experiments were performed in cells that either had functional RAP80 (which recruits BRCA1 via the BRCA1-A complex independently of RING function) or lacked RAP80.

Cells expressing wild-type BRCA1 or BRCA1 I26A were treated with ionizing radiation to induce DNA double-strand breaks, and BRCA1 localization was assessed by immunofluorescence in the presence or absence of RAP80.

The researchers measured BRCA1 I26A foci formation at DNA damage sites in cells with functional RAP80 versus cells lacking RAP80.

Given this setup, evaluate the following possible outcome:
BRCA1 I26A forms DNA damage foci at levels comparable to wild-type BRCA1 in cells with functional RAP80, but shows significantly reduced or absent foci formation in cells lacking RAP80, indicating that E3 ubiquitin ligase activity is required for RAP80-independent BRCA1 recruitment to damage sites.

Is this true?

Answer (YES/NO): YES